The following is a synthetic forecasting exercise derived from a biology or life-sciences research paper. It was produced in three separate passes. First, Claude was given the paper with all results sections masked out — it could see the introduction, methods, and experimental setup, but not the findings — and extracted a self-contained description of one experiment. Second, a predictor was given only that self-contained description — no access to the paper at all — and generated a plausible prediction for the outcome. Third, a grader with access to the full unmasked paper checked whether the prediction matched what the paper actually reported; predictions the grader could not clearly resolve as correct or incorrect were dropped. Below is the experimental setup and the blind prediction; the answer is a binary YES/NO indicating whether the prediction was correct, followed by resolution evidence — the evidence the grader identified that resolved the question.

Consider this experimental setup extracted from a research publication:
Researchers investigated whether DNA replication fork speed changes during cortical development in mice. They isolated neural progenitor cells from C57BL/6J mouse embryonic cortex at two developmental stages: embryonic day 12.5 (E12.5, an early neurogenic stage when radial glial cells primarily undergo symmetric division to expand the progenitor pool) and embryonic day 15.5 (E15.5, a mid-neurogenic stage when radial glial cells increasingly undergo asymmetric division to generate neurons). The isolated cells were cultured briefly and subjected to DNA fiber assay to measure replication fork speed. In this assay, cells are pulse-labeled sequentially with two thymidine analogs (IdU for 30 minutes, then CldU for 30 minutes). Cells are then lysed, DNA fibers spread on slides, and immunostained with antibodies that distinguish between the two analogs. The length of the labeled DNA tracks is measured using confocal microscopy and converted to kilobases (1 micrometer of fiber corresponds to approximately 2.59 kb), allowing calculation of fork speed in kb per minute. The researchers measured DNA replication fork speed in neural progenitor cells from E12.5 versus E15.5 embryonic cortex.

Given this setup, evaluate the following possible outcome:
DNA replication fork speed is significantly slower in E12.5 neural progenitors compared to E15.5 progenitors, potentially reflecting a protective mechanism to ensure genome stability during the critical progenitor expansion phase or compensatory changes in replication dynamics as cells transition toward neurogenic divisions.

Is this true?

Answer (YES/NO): YES